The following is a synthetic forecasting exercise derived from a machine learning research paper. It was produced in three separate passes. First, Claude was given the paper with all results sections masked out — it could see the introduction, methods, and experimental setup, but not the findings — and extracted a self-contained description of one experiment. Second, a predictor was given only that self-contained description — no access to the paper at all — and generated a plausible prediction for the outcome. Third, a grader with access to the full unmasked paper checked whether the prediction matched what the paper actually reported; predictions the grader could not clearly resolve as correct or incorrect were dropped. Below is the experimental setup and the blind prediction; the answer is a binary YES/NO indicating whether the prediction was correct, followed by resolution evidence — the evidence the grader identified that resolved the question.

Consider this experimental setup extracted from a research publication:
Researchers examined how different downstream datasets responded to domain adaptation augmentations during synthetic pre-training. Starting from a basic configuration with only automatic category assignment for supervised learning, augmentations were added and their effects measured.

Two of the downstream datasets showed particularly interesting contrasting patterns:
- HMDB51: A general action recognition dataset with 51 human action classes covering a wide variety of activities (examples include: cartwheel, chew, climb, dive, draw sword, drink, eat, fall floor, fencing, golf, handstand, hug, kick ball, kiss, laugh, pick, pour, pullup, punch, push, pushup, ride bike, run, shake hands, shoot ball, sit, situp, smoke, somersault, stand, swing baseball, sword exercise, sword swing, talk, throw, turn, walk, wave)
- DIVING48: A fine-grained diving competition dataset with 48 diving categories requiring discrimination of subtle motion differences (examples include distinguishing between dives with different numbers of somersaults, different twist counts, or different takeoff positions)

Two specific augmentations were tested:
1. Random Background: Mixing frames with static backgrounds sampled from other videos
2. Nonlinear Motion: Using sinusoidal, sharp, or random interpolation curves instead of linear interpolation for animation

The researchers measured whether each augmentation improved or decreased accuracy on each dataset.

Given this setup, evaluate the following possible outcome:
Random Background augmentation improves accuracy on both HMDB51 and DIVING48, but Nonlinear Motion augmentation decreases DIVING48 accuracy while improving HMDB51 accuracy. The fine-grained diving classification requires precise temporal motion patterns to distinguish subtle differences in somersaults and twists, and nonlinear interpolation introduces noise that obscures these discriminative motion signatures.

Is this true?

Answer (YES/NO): NO